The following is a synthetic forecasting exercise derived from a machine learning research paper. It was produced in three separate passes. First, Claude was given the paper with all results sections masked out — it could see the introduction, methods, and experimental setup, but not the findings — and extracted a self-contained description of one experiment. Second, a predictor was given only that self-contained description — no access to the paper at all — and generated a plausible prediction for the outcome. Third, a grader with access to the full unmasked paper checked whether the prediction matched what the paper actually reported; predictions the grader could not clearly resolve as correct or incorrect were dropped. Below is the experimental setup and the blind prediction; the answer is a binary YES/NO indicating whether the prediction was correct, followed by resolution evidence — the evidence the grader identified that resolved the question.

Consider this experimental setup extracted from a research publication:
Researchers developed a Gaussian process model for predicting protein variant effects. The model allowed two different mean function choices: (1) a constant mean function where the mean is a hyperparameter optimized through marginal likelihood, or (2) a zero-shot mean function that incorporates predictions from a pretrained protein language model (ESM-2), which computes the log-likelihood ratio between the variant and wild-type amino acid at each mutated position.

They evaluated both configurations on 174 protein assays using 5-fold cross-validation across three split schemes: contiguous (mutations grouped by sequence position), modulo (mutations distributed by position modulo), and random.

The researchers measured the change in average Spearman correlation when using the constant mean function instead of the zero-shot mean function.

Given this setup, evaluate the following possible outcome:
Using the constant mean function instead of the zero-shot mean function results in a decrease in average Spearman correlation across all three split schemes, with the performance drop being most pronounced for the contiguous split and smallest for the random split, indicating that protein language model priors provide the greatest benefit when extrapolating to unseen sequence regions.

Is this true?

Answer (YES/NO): YES